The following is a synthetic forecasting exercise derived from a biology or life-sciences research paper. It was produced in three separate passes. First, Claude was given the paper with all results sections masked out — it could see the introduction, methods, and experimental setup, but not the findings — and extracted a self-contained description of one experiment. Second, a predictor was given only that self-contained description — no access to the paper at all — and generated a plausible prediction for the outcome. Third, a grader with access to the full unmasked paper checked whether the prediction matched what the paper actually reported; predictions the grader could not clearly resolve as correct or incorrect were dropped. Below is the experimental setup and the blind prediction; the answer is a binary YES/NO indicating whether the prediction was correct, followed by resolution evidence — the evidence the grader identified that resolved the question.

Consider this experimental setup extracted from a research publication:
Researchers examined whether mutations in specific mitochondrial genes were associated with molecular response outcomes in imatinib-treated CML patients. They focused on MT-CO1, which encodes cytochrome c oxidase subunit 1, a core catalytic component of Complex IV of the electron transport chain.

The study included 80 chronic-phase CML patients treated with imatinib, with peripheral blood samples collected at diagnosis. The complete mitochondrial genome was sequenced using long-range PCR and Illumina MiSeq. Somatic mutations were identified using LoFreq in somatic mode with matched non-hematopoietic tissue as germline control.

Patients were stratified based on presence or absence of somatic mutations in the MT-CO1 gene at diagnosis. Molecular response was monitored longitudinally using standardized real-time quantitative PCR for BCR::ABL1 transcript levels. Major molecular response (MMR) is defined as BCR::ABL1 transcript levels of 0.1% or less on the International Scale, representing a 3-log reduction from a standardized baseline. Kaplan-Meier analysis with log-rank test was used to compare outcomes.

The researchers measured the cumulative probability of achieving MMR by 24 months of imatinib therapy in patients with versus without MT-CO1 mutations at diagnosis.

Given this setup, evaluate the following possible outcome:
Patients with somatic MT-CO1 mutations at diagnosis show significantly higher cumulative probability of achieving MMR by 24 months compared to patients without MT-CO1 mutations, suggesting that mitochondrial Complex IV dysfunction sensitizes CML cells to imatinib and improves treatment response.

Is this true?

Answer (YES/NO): YES